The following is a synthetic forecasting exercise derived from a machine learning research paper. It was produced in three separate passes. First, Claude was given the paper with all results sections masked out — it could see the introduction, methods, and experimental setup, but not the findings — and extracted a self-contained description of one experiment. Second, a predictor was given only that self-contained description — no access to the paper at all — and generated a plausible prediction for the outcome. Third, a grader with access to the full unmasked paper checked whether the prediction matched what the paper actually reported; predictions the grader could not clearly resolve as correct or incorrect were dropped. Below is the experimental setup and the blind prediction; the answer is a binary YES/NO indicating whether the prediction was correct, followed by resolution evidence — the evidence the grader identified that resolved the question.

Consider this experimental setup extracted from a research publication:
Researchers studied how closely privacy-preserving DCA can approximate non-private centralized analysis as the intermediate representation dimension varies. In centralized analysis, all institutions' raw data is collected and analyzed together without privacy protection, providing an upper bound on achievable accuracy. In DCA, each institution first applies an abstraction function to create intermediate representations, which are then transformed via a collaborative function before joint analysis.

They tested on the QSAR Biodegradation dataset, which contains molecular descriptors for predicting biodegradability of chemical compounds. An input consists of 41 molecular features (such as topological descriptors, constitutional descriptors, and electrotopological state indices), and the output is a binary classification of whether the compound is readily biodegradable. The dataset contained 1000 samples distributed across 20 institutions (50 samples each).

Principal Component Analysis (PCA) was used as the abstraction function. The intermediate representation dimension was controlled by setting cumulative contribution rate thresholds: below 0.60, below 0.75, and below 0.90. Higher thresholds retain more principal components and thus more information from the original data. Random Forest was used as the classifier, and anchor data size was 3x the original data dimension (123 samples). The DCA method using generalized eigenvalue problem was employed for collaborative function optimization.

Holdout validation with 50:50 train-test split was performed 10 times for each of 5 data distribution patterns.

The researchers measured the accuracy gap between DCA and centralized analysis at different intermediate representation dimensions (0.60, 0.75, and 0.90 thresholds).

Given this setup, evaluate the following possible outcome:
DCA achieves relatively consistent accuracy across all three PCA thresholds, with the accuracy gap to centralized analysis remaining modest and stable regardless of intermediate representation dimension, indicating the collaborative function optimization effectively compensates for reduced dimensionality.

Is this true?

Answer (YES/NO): NO